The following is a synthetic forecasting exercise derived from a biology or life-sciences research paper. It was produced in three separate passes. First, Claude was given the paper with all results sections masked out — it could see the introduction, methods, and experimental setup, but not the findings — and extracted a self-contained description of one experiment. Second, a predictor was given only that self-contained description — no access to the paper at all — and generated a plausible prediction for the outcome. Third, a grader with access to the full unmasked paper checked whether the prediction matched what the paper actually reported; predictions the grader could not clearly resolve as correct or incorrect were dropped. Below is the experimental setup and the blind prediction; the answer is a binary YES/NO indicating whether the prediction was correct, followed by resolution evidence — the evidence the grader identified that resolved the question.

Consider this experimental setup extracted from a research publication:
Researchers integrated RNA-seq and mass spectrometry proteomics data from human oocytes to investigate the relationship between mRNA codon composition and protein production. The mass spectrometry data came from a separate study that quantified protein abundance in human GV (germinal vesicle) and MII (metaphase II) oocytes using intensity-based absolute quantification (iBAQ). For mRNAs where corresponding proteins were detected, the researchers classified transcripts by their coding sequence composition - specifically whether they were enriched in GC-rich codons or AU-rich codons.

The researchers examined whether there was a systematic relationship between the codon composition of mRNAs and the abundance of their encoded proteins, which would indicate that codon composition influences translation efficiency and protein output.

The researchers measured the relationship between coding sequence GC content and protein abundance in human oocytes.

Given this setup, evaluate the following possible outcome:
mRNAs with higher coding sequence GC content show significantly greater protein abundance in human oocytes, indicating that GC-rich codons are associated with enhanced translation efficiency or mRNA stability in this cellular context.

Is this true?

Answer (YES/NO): YES